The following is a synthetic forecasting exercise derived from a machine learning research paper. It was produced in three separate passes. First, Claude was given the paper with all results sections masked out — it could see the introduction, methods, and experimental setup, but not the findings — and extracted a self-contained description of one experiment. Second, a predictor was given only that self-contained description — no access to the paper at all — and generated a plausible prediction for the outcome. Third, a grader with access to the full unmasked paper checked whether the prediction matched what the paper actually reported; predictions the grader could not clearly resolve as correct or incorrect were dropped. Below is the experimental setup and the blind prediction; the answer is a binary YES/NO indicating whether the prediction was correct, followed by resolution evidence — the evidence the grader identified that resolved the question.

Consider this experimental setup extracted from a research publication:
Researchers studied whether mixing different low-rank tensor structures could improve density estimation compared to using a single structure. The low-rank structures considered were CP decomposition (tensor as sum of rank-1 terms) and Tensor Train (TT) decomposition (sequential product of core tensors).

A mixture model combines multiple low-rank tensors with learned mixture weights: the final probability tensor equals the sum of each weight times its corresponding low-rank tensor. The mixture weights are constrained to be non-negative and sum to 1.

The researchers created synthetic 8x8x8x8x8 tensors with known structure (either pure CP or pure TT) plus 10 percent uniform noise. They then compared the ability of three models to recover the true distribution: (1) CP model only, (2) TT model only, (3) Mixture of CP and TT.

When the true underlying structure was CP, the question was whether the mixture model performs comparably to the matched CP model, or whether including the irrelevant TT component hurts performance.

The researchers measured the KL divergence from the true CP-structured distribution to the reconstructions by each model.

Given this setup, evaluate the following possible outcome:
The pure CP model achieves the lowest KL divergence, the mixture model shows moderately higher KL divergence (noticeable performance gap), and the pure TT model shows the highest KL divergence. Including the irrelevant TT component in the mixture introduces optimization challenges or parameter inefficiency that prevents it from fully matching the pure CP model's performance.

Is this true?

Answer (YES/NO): NO